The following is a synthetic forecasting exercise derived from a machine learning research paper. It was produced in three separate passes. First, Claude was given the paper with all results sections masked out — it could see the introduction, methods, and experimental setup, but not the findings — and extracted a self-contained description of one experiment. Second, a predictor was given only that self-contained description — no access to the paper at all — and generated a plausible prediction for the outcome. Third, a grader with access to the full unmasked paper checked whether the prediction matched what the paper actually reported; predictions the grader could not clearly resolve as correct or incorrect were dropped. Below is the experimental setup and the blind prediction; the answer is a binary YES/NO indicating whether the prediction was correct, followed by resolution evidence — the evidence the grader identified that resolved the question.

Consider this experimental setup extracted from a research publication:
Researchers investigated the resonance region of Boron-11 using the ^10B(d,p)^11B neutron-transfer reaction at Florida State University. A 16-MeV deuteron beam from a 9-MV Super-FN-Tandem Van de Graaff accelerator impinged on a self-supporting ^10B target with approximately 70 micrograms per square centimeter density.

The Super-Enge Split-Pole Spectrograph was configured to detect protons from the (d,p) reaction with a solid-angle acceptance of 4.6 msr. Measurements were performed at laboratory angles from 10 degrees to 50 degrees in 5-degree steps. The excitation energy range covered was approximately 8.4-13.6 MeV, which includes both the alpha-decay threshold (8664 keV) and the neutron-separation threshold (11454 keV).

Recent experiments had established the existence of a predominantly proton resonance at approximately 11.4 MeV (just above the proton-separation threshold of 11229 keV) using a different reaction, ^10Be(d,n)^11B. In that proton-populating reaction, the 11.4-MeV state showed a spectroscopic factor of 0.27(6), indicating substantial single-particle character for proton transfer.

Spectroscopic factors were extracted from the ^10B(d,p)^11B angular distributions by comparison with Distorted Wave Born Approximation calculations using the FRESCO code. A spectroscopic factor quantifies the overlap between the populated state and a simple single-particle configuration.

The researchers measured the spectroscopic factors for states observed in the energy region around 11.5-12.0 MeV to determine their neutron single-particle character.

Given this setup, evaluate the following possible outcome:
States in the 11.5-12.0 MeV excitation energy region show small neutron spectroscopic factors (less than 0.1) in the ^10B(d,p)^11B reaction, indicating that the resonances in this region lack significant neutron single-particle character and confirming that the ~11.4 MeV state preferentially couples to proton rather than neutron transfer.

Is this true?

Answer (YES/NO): YES